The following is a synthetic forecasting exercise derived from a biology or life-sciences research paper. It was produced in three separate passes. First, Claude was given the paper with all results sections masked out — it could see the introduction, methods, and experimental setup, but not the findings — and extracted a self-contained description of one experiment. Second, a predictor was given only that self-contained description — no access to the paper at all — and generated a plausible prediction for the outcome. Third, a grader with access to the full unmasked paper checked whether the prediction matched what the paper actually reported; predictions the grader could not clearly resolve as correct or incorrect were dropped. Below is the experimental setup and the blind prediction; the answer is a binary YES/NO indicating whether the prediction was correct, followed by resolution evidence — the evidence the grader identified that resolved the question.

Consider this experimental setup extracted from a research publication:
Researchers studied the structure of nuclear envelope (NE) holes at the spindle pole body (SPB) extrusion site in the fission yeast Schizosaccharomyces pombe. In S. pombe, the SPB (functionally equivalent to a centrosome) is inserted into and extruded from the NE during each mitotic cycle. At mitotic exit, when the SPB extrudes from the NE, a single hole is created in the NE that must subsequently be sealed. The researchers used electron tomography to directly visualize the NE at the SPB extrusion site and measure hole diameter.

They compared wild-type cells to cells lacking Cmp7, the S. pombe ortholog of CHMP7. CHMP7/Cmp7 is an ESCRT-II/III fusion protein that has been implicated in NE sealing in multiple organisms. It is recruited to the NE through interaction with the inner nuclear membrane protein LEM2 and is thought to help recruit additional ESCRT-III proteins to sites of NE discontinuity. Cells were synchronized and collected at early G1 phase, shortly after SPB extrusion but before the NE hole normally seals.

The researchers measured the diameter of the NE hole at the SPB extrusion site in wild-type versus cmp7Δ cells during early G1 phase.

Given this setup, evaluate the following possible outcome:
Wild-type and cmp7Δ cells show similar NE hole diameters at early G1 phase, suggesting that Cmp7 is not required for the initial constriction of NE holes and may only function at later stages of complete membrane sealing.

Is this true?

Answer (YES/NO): NO